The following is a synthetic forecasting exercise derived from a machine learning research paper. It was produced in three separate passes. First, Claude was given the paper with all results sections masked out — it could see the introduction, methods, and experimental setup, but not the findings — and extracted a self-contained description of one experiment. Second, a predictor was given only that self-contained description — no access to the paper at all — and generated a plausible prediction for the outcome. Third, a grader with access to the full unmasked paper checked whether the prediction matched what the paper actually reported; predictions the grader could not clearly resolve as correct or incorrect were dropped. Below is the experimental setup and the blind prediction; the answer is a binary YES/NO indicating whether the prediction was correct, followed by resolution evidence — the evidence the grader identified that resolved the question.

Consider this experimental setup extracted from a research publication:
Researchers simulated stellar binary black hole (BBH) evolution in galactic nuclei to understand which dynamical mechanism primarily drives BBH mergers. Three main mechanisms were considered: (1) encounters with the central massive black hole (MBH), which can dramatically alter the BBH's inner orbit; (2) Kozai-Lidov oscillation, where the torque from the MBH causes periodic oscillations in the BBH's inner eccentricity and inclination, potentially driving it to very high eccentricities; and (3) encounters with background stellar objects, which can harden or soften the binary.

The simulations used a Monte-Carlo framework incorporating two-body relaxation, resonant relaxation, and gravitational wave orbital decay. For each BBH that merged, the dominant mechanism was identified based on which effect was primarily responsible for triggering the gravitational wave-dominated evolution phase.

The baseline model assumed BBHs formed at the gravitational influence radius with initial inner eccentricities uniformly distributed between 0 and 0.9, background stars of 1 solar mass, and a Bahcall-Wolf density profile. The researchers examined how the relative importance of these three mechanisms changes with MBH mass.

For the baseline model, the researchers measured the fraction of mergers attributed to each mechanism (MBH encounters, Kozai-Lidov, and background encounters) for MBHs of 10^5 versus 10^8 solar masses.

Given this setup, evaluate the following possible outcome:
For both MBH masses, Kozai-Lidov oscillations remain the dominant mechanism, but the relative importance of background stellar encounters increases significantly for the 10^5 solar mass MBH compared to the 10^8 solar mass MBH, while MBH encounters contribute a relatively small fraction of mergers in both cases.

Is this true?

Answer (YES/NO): NO